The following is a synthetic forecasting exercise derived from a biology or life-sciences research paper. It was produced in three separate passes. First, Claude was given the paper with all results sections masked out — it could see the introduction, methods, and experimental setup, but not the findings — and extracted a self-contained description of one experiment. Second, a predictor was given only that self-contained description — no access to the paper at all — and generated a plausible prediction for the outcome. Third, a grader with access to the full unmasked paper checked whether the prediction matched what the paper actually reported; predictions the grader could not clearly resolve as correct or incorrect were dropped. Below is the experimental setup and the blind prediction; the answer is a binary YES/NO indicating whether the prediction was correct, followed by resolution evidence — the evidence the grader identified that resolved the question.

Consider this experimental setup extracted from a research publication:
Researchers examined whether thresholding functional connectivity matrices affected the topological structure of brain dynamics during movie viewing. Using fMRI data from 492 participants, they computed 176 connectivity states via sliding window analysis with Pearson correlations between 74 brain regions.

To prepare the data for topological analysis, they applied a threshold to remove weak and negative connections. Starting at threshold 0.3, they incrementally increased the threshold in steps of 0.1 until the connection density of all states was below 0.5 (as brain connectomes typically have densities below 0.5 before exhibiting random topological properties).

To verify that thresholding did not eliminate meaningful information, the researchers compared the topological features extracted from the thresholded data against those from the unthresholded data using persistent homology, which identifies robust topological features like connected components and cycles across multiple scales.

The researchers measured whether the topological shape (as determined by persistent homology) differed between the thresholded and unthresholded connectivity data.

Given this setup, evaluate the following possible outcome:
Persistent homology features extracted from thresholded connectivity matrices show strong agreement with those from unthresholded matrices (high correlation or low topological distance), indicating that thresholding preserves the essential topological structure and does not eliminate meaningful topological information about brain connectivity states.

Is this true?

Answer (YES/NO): YES